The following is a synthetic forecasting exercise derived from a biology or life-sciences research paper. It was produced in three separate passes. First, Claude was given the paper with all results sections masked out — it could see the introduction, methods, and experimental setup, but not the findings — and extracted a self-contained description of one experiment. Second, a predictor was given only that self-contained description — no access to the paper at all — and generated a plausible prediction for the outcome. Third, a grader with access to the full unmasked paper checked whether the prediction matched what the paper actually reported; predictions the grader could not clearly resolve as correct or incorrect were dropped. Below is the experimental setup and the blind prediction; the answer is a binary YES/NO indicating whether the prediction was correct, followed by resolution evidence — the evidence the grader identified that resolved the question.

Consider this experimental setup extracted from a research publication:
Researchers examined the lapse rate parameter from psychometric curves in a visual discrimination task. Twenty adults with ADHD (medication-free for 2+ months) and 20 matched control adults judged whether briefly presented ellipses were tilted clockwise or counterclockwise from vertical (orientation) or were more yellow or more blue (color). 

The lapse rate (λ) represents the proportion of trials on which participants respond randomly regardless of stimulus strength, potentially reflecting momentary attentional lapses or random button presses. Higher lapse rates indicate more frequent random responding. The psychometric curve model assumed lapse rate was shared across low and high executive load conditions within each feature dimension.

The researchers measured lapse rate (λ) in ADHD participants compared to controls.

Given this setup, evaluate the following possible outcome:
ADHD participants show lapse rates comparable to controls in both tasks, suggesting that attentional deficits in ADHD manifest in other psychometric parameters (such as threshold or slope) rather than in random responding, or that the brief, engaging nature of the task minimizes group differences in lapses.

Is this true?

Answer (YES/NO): YES